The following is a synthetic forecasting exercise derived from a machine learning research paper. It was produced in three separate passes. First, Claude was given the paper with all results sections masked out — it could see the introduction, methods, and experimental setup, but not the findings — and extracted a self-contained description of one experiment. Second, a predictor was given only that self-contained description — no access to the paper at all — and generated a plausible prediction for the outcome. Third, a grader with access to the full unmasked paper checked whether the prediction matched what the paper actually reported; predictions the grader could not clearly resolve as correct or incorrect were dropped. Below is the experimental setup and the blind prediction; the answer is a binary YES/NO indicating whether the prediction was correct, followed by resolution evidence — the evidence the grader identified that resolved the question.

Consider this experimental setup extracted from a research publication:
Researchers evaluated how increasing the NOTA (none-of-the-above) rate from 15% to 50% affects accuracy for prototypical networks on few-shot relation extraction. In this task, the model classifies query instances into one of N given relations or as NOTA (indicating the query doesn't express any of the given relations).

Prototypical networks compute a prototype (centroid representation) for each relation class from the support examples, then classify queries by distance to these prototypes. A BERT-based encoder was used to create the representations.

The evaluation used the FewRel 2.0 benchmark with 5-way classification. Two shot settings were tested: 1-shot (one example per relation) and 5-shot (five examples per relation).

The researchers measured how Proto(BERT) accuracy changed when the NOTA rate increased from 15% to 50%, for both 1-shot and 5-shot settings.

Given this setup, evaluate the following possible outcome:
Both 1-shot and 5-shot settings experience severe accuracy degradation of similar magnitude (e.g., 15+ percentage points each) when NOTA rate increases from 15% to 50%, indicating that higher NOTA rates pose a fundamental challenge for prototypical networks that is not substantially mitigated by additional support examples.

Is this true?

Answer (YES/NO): NO